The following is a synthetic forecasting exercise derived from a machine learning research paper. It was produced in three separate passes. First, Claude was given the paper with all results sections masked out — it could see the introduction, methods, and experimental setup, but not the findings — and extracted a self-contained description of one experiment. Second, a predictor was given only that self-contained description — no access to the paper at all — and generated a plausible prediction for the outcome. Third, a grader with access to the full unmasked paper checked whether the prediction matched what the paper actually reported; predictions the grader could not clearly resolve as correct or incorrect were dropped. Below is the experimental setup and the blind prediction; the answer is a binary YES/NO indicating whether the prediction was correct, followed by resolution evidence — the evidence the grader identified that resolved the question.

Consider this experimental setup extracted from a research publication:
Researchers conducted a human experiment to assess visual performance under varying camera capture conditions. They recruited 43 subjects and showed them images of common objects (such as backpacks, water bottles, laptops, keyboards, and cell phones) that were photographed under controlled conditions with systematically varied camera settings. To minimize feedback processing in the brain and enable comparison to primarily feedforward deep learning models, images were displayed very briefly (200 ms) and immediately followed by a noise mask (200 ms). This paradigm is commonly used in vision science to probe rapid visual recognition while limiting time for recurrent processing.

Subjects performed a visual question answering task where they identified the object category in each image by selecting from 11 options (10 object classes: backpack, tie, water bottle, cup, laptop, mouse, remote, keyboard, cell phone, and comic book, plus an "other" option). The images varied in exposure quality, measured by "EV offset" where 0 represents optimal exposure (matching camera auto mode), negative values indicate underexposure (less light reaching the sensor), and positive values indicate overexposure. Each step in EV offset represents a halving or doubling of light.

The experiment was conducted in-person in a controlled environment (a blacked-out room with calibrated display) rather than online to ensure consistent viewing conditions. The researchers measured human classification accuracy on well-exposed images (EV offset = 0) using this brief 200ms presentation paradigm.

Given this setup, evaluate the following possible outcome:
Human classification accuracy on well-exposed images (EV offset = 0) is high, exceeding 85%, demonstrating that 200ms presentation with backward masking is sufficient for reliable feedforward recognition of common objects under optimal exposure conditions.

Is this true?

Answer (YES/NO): YES